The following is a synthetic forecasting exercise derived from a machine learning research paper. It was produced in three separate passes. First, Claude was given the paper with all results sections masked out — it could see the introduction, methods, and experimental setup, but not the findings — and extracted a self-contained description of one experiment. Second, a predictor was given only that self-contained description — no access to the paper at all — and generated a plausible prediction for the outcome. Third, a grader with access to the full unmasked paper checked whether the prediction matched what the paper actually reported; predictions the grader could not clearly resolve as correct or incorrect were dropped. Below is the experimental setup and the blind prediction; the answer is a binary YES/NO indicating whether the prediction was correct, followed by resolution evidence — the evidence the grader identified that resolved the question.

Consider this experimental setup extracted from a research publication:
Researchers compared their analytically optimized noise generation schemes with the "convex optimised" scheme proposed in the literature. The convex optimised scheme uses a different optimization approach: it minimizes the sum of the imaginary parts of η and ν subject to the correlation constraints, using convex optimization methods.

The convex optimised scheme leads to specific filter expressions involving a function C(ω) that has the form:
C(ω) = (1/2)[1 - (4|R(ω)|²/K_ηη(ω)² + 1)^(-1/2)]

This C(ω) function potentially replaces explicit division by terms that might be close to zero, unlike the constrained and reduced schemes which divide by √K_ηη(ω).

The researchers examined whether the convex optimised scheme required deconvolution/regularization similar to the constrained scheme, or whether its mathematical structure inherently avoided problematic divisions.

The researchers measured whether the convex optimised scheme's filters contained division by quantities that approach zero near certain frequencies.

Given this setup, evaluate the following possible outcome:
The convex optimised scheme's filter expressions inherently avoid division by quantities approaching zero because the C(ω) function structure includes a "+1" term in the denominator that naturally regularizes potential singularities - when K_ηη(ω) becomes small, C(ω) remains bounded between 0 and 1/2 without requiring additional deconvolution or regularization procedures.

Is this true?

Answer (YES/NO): YES